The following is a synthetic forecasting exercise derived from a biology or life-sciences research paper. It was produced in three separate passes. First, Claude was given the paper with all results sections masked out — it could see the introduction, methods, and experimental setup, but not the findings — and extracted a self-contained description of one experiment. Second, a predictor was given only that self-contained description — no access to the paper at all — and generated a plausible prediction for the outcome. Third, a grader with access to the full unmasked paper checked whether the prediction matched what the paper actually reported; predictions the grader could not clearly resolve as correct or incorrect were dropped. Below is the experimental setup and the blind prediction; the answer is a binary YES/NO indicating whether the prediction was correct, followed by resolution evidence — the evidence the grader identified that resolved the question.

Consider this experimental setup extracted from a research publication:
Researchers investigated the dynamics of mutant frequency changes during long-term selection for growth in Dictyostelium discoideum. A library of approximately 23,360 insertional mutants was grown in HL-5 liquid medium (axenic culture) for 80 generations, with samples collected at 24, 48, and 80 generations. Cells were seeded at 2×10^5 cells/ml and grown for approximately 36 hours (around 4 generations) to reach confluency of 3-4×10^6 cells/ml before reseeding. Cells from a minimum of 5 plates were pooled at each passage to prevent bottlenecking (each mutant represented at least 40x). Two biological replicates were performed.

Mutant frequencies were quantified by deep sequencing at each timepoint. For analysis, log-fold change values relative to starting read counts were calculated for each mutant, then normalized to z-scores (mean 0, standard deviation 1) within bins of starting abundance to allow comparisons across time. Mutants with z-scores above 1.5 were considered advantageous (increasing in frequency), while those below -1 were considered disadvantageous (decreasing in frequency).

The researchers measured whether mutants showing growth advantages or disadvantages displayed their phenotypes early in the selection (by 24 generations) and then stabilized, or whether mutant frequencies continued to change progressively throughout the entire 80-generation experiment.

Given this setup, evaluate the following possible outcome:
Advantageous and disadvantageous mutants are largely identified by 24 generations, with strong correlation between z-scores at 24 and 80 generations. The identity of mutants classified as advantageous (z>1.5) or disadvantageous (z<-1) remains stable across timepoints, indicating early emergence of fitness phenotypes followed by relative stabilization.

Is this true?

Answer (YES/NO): NO